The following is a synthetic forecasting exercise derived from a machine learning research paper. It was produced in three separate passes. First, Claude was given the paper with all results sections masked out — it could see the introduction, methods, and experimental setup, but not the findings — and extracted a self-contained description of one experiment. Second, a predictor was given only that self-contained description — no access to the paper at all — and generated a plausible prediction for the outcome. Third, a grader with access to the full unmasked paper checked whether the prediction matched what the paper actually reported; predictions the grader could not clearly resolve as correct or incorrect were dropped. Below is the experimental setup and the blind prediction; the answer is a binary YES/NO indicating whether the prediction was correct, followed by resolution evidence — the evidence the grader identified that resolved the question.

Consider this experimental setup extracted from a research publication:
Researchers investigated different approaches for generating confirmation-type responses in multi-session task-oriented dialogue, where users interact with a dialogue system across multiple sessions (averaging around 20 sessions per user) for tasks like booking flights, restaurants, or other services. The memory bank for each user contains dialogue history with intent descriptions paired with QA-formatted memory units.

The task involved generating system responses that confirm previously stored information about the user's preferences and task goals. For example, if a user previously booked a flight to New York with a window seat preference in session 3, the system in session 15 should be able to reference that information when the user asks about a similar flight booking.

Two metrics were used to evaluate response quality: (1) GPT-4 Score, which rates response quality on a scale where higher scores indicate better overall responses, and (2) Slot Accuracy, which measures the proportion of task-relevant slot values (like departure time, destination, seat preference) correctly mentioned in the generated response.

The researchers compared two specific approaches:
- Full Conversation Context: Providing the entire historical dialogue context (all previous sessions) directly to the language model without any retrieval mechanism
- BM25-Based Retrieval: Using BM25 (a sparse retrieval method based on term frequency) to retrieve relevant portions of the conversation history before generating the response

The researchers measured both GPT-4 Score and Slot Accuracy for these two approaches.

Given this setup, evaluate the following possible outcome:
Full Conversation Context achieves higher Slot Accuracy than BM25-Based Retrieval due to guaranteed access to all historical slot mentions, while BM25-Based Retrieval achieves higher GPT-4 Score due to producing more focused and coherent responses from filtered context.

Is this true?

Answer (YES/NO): YES